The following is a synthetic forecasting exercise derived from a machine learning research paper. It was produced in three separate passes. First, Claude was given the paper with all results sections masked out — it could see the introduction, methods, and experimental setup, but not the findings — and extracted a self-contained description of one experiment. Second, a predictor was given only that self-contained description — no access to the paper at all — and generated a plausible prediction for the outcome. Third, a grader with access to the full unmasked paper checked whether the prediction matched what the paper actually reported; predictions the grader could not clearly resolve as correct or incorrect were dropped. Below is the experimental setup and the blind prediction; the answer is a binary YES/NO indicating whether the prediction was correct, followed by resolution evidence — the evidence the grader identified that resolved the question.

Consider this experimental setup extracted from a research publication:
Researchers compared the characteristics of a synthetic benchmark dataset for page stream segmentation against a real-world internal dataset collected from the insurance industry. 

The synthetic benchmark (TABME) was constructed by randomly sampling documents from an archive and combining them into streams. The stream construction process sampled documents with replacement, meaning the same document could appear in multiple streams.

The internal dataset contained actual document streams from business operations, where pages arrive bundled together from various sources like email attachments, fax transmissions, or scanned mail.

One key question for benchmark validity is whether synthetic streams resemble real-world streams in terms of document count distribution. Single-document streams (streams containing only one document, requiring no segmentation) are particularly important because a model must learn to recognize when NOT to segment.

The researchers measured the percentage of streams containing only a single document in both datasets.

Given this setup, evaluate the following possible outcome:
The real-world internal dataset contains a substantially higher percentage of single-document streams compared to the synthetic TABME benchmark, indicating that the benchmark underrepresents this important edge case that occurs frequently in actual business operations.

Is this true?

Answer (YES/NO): YES